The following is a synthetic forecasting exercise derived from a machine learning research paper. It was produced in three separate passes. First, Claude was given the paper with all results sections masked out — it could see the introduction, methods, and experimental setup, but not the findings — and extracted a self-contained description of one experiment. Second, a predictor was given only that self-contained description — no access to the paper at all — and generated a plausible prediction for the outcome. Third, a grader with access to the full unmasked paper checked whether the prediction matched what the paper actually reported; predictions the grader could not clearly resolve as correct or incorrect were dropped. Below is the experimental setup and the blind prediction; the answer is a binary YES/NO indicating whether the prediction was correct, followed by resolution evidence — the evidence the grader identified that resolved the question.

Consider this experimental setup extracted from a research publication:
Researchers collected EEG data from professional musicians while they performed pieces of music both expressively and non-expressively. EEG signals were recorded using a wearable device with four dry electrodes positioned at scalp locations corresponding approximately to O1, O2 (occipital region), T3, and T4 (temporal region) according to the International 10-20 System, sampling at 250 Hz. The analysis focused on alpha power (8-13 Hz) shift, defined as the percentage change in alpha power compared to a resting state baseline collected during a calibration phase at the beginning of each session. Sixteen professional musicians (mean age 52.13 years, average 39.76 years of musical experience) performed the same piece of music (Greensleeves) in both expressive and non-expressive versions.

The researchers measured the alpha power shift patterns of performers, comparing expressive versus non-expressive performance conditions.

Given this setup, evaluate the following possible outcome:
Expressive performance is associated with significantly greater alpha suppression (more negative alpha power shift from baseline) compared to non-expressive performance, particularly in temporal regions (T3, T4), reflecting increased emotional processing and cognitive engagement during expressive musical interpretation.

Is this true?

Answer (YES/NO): NO